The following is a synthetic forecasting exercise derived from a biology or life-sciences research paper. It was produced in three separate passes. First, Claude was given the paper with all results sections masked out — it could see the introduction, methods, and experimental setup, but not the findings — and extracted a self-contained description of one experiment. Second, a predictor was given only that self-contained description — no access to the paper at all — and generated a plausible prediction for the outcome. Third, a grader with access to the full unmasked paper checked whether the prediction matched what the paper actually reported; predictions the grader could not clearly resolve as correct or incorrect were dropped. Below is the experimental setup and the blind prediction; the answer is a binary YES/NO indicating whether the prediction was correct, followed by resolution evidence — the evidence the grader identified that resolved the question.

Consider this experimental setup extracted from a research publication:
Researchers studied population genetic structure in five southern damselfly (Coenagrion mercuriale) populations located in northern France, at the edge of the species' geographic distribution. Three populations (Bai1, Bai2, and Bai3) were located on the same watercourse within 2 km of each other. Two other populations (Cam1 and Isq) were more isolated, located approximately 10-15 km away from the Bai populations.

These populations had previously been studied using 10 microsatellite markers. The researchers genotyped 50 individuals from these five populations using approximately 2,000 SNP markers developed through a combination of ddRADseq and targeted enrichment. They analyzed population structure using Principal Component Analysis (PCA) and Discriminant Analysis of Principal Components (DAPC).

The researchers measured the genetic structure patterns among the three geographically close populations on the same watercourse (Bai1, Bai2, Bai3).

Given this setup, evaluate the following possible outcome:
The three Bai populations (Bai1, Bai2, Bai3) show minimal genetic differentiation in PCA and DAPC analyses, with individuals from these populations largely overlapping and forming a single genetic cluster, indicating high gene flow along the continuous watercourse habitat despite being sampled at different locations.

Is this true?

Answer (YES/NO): NO